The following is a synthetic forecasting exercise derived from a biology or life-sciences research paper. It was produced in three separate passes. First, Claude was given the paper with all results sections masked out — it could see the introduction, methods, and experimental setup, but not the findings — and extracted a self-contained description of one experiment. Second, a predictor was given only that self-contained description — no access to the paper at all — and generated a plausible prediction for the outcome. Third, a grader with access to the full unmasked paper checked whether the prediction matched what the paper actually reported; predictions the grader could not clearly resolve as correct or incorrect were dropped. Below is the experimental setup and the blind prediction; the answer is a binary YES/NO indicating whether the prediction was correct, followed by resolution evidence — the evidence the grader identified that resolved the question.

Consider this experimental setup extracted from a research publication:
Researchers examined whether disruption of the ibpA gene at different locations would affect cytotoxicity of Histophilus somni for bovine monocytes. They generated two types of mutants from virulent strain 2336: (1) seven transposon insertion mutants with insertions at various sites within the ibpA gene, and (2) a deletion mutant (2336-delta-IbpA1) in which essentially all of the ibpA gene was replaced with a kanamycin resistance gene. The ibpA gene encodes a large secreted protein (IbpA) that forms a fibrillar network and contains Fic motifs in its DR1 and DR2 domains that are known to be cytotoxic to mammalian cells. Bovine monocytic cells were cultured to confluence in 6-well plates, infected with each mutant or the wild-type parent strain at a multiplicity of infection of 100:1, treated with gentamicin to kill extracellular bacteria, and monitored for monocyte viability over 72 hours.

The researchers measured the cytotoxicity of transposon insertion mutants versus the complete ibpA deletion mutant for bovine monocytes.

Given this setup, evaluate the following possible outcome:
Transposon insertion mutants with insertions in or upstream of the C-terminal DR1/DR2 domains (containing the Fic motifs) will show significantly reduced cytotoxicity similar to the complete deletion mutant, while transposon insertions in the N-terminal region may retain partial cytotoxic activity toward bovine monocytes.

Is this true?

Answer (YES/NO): NO